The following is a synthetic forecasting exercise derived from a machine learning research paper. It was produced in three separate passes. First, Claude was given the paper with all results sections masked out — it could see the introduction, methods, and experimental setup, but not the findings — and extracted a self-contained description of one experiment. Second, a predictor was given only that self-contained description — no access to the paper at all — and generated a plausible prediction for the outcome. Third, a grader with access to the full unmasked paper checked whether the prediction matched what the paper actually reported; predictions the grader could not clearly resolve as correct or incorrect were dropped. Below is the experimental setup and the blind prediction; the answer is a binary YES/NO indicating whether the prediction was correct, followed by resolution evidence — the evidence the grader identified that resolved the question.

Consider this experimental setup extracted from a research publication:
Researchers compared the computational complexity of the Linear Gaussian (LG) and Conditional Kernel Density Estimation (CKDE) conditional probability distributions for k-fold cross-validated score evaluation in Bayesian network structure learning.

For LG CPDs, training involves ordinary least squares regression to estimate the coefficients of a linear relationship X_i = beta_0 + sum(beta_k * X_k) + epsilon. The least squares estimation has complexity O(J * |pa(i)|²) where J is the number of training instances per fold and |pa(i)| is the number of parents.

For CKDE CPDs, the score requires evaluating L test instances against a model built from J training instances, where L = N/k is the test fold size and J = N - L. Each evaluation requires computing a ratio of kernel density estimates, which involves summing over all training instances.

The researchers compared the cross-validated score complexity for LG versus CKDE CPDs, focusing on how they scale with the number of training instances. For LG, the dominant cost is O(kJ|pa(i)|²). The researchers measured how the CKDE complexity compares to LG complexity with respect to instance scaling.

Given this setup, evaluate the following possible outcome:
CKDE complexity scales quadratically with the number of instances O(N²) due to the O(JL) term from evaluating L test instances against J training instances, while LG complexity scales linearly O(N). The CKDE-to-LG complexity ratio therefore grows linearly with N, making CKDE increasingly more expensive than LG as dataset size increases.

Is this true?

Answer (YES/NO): YES